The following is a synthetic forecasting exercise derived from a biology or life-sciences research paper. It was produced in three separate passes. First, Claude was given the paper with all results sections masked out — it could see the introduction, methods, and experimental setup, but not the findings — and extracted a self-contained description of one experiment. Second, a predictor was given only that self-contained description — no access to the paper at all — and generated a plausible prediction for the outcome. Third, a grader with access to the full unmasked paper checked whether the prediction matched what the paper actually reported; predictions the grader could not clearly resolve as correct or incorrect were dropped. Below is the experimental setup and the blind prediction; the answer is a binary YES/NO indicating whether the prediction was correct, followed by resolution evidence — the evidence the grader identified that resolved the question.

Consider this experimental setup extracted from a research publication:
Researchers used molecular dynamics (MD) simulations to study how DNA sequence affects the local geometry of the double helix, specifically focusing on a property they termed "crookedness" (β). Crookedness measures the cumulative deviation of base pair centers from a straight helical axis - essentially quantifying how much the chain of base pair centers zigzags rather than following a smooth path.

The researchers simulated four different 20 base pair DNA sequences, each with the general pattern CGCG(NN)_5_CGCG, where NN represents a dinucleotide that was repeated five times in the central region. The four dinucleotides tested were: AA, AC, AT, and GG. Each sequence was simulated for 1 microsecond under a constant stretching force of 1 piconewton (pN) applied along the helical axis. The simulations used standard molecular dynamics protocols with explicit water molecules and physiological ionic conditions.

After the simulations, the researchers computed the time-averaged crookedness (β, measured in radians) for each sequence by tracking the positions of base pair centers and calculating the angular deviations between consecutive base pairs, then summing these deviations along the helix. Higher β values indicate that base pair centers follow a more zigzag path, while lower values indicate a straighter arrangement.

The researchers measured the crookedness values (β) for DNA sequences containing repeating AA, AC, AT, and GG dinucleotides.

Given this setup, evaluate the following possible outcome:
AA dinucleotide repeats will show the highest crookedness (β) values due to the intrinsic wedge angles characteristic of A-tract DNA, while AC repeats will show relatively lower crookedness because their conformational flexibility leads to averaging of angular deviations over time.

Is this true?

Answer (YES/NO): NO